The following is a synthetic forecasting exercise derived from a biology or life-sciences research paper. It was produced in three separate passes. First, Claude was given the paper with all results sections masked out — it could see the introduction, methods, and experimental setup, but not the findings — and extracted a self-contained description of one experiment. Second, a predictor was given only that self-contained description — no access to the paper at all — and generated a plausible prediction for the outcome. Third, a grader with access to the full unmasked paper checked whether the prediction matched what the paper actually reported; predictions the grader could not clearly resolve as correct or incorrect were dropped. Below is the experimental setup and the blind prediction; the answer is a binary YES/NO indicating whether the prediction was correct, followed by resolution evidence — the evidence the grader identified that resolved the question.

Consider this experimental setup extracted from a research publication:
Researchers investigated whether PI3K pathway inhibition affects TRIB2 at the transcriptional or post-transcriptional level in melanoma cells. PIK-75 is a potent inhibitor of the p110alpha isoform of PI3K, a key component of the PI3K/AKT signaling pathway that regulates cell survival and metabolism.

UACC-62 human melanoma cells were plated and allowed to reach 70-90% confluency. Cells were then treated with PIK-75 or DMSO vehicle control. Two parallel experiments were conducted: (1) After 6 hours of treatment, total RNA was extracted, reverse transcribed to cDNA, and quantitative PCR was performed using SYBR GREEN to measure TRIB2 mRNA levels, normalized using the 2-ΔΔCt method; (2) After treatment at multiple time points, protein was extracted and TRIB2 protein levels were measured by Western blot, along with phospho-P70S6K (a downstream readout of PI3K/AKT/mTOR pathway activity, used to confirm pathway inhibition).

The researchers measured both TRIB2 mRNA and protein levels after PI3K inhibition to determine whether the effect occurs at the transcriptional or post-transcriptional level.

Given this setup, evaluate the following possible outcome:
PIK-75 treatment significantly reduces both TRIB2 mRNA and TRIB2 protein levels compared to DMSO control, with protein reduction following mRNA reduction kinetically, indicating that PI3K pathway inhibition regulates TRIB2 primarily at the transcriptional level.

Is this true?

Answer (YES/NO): NO